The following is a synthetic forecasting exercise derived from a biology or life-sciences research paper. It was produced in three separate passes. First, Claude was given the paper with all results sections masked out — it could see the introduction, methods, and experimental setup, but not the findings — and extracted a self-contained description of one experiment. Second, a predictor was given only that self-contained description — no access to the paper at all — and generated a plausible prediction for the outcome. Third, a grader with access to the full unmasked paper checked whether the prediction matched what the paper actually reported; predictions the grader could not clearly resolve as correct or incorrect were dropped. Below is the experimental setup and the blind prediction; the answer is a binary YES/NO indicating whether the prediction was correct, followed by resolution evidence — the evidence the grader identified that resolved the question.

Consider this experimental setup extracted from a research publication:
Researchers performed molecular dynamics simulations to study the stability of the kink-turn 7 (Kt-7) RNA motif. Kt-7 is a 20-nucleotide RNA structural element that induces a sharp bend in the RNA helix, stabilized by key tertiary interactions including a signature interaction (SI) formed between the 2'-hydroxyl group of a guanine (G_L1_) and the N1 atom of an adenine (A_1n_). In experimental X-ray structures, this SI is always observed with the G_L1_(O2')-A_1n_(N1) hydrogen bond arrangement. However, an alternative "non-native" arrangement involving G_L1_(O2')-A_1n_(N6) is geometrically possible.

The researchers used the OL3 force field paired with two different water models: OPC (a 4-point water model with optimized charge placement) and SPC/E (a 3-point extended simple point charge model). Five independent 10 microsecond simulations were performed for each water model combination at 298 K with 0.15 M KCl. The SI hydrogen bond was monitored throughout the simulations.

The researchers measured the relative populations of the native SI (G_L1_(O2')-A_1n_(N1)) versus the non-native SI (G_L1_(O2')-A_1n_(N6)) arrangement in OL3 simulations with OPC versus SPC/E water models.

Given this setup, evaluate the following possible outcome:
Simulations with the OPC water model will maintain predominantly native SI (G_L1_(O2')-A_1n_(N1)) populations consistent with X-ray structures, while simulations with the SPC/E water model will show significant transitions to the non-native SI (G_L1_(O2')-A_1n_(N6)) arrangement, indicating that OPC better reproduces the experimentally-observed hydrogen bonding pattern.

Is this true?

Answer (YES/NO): NO